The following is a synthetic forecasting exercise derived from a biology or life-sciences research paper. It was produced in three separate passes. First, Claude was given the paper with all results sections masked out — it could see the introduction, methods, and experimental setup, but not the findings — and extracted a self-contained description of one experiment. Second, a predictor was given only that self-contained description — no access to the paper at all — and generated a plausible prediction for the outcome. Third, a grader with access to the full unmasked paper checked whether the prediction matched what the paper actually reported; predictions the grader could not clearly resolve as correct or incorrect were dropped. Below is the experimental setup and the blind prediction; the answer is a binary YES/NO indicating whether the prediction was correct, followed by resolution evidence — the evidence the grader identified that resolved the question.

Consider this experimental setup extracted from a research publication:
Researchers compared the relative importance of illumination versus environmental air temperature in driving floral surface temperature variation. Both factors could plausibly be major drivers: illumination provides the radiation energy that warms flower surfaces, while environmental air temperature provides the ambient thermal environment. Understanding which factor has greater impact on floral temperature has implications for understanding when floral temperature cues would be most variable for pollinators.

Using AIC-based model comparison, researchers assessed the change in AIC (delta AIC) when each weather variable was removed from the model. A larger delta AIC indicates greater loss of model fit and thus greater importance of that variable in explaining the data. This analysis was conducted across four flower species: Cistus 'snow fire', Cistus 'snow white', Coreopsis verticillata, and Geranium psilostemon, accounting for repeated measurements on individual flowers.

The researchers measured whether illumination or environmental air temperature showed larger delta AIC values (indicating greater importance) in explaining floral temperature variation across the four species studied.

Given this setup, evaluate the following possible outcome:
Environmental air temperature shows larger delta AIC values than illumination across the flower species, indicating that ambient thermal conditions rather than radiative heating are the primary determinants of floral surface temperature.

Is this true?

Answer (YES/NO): NO